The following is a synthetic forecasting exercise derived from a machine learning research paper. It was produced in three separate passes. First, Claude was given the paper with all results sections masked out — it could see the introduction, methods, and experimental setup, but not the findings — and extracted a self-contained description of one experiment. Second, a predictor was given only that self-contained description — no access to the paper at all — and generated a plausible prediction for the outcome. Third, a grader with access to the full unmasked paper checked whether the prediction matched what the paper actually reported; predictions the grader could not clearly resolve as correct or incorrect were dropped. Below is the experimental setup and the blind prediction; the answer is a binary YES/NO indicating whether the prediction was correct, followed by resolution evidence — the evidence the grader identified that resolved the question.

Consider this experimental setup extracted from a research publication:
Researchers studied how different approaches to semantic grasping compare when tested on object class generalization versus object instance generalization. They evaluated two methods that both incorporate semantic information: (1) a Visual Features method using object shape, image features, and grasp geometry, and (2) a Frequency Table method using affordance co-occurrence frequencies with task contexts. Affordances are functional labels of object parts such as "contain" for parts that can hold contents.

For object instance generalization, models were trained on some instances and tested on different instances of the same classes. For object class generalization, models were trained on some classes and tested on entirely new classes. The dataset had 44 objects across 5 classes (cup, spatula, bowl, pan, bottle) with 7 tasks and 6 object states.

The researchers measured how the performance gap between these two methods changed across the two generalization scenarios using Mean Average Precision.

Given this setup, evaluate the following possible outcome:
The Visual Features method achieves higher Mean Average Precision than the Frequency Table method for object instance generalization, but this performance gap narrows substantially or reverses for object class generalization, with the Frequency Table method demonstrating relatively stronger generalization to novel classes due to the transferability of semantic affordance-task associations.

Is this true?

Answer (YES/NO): NO